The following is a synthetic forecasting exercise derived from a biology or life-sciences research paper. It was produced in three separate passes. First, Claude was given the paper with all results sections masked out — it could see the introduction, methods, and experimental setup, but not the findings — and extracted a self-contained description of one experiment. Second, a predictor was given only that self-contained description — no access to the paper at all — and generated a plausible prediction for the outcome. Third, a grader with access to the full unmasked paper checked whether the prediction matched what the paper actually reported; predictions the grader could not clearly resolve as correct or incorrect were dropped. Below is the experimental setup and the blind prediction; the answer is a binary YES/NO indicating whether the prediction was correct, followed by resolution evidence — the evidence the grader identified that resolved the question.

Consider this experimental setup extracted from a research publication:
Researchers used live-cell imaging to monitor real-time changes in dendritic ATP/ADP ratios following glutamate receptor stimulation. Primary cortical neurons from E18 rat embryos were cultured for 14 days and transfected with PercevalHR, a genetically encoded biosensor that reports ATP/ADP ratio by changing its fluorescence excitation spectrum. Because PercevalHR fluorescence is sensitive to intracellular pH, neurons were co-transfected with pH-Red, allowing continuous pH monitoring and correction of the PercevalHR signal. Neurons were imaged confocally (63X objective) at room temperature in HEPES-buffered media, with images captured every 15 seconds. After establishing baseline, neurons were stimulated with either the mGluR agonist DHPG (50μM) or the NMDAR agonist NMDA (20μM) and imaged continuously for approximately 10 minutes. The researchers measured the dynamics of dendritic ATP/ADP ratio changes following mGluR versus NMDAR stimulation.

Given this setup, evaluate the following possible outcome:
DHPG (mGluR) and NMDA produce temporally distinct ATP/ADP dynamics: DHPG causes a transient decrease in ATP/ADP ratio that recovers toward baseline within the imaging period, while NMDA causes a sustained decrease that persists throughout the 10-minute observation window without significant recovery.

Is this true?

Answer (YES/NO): NO